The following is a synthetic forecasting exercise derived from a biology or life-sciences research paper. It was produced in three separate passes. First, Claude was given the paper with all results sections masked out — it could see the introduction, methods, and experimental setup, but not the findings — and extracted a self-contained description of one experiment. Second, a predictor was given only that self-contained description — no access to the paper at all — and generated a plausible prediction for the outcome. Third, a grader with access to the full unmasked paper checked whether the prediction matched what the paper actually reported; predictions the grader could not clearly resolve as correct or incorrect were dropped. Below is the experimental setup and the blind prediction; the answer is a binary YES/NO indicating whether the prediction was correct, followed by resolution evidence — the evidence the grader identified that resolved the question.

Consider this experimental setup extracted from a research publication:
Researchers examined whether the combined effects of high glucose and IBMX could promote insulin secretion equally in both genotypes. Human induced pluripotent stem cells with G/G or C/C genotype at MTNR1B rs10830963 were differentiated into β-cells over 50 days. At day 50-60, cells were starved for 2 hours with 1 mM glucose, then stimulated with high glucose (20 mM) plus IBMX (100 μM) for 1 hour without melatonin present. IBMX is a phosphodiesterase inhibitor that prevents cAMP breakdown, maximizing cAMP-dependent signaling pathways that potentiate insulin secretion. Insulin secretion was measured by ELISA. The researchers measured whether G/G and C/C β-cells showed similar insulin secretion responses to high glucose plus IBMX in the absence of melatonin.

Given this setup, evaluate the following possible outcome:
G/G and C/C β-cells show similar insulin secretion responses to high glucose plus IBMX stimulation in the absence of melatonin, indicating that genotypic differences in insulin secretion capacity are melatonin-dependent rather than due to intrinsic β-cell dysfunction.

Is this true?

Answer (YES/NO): YES